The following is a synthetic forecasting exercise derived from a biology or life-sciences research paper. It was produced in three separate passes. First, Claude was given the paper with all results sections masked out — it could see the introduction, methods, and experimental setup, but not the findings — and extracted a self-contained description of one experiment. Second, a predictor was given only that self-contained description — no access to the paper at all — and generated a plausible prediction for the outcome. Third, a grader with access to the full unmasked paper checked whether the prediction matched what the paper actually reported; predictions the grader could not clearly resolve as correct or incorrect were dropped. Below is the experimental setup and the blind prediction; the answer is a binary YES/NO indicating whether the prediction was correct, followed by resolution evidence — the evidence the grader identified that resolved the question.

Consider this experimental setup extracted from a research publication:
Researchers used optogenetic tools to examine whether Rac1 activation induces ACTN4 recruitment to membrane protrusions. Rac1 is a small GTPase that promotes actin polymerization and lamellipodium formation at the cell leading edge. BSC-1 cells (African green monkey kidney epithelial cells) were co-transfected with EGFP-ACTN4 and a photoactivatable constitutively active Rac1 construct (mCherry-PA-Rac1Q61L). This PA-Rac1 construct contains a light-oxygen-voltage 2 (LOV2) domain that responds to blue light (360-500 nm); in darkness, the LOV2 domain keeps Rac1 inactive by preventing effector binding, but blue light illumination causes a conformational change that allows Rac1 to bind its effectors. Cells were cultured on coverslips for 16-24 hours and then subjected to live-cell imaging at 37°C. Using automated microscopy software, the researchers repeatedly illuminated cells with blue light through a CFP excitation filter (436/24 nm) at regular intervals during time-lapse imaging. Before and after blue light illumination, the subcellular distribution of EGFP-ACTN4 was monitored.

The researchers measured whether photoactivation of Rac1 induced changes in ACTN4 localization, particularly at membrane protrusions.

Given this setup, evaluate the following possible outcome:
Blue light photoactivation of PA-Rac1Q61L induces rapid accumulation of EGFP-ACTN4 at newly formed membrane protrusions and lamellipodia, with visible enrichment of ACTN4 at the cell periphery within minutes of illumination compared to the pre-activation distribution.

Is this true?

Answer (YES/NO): NO